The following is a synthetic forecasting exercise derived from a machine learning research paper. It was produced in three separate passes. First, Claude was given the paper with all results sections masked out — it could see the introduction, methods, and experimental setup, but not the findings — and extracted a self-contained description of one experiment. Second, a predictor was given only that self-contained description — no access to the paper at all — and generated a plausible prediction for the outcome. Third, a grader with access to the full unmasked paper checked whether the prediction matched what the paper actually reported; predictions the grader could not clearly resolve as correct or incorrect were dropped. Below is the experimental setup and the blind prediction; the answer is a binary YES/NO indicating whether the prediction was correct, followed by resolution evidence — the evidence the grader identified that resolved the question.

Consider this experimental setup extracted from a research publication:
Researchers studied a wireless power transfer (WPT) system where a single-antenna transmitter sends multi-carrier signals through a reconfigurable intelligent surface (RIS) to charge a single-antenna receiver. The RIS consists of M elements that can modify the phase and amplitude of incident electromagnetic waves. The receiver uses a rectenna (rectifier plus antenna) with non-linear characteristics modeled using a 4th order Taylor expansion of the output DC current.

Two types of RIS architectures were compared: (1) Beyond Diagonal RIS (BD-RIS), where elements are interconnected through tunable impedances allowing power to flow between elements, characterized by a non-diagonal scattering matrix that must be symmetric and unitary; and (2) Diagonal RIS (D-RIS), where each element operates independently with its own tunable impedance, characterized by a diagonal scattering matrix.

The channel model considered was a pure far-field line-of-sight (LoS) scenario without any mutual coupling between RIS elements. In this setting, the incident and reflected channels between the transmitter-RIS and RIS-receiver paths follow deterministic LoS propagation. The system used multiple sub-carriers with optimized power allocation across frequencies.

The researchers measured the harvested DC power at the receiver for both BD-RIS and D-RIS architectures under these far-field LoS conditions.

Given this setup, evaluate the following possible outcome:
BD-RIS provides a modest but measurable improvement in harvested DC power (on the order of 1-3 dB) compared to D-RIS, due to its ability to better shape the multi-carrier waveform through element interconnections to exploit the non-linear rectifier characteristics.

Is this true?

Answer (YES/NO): NO